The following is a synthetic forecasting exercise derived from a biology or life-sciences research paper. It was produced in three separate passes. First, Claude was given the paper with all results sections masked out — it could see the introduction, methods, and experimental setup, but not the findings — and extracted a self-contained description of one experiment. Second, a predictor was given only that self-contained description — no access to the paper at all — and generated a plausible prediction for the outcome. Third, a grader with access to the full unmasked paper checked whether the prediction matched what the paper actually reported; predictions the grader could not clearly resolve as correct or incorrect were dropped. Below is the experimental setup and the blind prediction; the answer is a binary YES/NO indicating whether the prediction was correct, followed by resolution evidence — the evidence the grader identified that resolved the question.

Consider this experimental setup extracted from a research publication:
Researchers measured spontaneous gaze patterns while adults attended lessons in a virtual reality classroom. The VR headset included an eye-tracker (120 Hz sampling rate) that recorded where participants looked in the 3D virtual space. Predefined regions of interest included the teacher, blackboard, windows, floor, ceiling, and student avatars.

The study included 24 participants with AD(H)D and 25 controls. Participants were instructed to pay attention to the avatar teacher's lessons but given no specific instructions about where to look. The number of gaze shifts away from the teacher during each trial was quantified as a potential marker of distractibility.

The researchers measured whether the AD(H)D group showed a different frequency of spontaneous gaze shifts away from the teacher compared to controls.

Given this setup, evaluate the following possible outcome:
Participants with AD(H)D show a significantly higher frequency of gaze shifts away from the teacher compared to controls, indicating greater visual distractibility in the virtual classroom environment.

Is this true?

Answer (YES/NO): NO